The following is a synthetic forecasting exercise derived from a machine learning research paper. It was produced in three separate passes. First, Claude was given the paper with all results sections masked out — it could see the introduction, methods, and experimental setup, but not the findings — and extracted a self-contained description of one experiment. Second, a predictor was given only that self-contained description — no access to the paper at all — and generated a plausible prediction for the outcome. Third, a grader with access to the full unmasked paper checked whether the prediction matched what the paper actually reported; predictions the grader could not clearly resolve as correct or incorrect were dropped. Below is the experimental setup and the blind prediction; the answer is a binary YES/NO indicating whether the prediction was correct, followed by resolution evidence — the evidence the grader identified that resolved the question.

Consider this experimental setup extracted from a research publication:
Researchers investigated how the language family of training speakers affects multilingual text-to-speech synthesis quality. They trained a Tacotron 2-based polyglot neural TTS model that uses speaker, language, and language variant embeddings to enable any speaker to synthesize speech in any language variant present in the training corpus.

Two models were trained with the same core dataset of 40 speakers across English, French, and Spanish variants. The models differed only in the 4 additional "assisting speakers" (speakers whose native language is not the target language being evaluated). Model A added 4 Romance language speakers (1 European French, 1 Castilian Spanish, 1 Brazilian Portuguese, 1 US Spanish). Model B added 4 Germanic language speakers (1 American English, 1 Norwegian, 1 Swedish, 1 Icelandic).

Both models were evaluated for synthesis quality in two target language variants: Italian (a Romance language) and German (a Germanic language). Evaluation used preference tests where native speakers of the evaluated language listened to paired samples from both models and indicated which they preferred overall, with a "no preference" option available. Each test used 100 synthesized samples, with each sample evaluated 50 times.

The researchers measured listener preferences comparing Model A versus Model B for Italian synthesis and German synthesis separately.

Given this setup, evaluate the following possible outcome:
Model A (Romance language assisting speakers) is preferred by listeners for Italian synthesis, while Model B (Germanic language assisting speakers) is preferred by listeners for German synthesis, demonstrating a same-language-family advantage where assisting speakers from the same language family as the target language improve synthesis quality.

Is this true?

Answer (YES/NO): YES